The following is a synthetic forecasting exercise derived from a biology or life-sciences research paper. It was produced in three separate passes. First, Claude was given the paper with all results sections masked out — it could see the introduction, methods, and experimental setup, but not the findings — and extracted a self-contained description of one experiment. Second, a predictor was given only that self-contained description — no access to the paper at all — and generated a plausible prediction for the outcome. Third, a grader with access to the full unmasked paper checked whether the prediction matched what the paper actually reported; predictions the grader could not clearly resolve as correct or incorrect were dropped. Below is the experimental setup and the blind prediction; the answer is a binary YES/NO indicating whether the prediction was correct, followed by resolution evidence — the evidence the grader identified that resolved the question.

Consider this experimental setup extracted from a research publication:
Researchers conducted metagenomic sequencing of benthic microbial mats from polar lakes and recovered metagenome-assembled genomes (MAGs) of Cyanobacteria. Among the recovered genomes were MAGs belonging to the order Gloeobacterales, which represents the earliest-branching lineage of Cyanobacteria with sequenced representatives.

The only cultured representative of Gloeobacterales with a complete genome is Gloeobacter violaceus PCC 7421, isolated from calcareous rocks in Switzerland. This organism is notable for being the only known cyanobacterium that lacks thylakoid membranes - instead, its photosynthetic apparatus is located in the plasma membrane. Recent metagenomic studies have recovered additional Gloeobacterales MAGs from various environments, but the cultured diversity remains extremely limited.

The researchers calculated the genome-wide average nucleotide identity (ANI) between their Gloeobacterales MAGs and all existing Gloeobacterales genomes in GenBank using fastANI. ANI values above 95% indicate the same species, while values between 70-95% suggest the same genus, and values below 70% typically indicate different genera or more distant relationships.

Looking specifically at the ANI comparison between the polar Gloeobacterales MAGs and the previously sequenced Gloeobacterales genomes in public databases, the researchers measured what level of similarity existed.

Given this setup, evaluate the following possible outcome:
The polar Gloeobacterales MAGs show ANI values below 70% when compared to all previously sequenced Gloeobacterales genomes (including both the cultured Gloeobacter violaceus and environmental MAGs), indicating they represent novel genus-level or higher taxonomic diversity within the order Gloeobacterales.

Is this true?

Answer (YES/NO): NO